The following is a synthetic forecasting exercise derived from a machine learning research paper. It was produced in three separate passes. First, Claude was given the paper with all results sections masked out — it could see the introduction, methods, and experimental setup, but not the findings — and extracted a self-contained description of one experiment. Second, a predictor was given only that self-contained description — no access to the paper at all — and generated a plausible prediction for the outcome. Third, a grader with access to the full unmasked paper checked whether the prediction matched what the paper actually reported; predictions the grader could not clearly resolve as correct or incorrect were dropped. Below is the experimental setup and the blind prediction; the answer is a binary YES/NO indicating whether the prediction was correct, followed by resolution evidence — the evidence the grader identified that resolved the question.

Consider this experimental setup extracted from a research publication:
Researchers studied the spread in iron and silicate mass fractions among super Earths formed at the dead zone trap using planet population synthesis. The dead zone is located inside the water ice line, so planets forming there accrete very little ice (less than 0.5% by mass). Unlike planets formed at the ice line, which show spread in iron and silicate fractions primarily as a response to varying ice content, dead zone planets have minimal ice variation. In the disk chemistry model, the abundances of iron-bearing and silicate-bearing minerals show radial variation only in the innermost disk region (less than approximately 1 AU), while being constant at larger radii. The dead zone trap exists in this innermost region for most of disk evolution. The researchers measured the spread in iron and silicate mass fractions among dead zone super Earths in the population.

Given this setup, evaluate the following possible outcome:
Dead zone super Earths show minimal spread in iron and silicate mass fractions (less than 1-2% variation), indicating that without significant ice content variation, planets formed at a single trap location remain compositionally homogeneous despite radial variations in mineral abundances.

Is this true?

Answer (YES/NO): NO